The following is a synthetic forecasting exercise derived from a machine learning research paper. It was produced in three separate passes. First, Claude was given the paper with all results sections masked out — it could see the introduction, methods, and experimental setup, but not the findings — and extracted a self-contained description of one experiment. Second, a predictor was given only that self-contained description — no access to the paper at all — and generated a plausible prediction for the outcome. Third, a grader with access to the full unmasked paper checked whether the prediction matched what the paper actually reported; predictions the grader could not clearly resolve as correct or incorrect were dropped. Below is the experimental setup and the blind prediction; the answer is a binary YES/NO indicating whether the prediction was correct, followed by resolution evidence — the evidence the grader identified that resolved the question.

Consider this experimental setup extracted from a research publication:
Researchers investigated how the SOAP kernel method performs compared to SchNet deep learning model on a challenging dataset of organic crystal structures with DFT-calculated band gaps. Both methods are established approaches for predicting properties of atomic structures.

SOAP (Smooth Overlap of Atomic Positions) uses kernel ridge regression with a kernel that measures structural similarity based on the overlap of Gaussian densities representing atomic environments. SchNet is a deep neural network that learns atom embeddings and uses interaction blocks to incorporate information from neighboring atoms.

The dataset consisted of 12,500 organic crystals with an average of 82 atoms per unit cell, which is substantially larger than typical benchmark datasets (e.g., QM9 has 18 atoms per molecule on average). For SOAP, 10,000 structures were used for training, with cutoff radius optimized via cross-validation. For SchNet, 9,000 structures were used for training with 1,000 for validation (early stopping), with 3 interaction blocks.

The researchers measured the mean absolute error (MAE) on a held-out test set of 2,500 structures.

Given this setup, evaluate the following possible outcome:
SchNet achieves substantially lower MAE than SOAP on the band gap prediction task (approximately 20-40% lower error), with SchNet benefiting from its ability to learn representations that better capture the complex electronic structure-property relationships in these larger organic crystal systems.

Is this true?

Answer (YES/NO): NO